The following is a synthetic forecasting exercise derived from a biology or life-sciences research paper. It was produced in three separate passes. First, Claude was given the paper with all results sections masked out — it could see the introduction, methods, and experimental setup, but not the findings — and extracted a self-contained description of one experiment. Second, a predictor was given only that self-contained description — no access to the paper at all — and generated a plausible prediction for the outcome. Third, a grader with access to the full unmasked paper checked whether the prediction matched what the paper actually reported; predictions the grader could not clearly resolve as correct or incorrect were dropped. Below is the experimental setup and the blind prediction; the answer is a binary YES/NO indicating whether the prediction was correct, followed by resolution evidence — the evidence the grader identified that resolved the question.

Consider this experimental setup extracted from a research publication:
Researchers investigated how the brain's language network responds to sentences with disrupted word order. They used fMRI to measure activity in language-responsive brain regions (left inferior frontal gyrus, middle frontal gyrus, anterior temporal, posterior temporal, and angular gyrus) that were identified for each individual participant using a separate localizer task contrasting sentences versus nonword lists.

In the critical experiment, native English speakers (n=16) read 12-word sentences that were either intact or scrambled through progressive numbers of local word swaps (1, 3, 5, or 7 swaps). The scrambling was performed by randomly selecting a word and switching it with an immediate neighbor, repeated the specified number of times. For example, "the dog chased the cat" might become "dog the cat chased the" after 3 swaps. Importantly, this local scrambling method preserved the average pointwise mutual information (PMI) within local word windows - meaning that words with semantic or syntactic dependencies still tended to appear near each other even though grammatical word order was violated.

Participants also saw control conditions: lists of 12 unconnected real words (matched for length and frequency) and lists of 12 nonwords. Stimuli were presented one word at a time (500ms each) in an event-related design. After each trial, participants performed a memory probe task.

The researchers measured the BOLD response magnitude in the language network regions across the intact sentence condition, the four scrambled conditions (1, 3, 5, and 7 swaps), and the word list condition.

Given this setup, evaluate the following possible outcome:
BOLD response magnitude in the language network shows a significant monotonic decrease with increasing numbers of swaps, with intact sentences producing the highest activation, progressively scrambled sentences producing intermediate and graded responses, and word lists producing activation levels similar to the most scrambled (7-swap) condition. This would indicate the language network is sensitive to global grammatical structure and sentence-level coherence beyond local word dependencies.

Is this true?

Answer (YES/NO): NO